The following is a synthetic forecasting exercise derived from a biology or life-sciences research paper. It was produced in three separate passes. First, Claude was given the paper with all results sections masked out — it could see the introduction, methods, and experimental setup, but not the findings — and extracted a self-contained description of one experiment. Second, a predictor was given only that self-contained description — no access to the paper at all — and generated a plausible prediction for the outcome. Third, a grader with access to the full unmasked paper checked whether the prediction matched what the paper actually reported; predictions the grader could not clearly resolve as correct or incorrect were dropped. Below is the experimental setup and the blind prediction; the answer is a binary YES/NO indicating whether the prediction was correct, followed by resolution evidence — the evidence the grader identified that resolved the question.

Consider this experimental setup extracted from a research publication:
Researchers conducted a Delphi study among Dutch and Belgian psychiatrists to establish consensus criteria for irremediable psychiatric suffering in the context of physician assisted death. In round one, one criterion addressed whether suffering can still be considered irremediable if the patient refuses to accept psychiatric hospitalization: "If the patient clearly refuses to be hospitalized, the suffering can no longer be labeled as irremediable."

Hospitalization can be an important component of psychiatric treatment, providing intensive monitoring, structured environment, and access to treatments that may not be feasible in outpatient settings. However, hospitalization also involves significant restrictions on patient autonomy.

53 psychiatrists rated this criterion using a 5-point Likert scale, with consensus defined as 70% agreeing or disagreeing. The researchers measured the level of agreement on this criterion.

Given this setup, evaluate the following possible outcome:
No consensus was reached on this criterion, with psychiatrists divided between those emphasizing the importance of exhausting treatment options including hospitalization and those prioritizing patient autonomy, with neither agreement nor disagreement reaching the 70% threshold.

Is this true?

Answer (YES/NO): YES